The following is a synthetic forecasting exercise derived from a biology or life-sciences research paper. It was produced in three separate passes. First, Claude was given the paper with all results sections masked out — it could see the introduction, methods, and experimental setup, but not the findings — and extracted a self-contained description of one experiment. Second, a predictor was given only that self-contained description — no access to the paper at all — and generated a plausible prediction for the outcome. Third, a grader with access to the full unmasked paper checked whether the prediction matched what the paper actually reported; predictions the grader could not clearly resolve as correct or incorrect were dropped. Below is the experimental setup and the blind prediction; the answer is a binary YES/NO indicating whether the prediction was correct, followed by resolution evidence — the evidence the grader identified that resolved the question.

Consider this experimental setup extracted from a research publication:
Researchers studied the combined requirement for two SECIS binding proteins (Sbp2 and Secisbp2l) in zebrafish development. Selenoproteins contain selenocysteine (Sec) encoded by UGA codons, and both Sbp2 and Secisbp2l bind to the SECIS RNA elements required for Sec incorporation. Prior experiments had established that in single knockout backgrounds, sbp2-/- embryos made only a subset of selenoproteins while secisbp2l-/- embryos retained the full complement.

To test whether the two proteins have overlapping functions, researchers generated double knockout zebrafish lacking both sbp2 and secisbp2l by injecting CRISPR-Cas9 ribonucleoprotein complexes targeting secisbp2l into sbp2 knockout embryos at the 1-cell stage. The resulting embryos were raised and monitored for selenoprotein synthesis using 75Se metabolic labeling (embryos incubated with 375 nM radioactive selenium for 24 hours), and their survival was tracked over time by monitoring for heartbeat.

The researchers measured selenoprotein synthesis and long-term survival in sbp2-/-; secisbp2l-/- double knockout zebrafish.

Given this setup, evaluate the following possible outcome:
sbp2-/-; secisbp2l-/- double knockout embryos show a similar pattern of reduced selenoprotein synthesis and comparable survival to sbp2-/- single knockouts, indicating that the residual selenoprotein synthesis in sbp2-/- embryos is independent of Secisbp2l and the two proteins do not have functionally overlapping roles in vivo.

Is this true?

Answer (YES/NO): NO